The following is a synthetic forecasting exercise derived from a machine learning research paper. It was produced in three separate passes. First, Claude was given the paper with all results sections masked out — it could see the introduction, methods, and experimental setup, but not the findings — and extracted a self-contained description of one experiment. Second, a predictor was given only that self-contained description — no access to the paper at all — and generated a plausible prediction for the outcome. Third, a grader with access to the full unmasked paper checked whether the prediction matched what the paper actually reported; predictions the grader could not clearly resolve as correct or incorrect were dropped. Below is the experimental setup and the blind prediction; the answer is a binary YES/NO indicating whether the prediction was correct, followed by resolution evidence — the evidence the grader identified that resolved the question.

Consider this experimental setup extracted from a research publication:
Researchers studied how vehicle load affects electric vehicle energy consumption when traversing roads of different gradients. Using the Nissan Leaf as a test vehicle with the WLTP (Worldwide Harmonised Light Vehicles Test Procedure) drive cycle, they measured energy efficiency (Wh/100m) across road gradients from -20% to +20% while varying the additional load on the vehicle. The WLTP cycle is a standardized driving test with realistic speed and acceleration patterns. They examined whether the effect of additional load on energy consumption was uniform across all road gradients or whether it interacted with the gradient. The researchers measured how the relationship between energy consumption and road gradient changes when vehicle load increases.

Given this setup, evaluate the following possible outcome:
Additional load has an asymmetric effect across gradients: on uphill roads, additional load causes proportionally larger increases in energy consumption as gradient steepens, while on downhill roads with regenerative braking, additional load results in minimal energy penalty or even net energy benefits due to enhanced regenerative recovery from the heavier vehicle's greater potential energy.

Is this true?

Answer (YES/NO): YES